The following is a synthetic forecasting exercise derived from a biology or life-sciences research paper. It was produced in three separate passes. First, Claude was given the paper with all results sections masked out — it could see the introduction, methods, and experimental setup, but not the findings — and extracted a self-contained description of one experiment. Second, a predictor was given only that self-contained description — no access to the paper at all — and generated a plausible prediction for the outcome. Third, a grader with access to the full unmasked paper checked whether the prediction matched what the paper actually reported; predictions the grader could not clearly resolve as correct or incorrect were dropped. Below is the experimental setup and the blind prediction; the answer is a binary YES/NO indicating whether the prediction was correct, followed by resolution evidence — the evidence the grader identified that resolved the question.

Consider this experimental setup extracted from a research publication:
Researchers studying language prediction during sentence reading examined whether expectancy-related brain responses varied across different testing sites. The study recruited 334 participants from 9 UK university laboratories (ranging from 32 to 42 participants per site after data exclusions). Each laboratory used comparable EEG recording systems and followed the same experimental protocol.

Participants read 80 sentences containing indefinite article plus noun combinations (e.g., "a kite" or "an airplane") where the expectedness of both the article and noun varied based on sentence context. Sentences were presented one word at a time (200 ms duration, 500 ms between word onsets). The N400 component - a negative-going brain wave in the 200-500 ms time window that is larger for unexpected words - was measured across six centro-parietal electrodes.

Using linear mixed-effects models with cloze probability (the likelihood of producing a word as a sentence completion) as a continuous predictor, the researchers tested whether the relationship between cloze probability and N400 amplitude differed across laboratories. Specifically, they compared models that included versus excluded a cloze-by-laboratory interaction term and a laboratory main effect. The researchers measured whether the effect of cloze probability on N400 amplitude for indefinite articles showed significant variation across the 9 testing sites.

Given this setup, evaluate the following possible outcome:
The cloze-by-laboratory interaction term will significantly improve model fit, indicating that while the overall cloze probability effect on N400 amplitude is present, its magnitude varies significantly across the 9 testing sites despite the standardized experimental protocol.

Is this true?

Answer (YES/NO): NO